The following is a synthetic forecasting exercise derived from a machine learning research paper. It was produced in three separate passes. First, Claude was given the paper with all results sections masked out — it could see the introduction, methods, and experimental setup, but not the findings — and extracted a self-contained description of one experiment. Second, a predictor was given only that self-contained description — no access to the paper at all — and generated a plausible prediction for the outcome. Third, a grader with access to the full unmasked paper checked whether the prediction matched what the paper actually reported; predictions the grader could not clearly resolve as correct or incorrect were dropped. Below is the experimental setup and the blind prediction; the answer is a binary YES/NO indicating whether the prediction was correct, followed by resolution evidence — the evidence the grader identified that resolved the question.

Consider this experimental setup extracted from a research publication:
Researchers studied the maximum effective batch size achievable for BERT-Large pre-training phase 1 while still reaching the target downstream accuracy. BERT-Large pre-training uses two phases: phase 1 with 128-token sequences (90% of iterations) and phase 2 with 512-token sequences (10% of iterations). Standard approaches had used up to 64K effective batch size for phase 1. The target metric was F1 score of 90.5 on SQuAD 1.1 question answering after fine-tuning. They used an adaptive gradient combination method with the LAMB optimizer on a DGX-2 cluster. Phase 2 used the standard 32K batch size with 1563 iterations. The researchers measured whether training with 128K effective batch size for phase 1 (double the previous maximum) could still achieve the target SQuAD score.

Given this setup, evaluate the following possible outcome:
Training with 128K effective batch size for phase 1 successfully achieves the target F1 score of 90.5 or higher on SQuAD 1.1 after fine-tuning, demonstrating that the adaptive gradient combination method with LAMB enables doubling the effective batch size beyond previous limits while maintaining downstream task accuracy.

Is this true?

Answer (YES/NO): YES